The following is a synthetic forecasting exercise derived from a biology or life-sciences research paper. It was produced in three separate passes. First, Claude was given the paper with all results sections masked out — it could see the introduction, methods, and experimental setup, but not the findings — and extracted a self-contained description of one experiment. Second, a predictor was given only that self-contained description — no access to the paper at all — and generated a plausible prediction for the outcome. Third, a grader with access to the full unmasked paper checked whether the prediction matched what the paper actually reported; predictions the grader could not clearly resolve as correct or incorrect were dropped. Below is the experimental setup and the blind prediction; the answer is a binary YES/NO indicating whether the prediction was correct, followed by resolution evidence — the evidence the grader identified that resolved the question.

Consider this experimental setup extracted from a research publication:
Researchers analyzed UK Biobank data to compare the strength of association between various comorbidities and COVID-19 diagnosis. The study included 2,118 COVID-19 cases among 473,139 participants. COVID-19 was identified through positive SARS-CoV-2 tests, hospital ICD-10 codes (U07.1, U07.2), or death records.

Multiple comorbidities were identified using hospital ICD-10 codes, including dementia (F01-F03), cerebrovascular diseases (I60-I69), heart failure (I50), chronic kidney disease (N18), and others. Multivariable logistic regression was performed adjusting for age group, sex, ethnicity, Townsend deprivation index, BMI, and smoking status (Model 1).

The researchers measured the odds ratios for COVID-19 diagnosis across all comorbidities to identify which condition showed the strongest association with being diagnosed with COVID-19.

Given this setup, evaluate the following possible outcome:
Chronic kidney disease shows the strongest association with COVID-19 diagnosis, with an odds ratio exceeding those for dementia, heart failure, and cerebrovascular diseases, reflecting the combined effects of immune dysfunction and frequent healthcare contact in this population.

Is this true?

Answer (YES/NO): NO